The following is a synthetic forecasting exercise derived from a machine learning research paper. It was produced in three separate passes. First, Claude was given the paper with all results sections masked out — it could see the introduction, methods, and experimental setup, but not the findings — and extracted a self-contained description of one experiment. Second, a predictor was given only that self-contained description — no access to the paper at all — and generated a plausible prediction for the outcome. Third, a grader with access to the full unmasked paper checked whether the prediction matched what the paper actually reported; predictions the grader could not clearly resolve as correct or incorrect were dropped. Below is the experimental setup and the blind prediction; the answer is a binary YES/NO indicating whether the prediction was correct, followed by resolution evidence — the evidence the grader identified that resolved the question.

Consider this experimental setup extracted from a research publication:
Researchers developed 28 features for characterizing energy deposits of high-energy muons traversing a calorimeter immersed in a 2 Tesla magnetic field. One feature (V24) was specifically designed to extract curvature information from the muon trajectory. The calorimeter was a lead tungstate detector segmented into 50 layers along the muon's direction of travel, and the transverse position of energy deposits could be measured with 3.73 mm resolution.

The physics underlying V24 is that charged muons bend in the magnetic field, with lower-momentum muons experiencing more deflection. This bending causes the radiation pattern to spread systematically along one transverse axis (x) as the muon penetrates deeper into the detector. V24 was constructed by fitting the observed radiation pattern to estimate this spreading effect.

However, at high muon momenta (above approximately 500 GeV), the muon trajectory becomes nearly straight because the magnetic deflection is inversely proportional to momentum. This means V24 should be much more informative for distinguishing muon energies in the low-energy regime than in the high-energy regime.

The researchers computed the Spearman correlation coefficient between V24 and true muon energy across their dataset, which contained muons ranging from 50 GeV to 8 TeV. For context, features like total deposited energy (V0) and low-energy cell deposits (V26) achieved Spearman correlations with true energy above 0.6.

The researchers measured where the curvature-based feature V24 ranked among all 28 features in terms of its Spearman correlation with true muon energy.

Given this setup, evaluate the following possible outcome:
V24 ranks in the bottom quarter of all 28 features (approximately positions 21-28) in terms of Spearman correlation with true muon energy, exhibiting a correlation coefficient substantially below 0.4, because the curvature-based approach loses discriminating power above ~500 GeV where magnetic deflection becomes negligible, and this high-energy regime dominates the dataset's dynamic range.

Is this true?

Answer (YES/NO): NO